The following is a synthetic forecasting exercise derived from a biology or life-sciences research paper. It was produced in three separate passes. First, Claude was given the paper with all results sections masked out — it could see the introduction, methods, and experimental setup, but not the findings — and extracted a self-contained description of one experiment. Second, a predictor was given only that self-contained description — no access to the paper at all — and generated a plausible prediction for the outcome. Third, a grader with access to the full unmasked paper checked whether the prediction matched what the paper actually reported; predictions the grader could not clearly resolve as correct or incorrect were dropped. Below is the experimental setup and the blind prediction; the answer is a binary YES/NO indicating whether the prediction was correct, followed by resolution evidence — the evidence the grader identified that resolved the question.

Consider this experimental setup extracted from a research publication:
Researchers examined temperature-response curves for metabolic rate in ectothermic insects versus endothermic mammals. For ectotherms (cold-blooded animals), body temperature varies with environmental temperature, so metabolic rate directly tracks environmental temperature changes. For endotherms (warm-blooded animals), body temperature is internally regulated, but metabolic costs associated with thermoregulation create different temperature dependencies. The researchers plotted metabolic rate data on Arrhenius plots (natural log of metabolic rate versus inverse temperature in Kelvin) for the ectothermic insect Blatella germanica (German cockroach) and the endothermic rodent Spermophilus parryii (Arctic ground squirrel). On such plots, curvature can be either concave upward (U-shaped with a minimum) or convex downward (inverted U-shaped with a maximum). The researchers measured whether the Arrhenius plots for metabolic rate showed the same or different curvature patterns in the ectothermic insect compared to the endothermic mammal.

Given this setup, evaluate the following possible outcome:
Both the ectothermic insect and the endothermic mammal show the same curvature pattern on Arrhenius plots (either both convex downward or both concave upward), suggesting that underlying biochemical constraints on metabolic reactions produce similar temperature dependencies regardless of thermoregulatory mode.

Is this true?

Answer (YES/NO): NO